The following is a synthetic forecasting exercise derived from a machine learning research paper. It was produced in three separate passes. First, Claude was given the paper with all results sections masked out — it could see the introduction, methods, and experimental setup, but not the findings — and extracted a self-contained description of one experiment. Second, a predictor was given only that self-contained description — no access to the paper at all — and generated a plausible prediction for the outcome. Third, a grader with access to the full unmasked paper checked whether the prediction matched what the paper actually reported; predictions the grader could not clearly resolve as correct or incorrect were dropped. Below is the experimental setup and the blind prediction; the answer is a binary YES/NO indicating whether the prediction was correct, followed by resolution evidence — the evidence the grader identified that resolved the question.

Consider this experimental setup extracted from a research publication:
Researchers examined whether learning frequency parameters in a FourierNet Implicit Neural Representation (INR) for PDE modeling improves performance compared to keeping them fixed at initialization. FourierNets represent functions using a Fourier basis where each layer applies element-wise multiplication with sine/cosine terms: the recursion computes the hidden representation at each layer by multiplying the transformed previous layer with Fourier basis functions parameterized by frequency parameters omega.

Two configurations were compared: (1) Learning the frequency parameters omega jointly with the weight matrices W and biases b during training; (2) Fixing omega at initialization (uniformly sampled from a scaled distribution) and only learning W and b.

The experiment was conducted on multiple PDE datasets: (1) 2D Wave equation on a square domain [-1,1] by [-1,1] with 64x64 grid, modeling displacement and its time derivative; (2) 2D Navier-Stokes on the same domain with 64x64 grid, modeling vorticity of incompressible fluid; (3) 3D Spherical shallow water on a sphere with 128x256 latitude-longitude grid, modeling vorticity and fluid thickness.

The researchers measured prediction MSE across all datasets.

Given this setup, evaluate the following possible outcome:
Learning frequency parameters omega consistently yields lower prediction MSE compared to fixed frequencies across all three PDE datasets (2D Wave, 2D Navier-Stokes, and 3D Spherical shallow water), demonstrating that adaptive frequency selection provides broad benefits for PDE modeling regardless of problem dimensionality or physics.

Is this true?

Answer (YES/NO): NO